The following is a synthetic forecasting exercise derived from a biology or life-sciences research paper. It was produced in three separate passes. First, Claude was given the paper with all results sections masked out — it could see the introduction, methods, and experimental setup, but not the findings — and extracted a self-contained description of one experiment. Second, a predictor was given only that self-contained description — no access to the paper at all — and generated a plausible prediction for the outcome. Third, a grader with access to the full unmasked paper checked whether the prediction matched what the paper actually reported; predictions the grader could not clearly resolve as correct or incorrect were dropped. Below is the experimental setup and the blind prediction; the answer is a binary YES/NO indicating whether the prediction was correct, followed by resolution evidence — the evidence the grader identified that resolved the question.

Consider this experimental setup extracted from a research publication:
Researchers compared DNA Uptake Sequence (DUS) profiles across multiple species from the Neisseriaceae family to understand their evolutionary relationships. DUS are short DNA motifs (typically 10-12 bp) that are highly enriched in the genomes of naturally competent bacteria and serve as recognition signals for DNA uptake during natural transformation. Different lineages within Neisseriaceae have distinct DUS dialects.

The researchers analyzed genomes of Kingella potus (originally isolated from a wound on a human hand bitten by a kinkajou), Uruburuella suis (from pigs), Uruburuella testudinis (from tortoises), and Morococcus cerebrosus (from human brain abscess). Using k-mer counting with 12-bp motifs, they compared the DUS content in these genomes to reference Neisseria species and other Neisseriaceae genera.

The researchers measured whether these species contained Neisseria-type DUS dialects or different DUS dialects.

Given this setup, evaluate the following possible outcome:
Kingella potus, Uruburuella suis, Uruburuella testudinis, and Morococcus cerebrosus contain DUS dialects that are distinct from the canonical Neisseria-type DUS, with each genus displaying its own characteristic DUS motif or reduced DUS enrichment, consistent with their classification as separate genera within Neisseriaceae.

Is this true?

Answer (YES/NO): NO